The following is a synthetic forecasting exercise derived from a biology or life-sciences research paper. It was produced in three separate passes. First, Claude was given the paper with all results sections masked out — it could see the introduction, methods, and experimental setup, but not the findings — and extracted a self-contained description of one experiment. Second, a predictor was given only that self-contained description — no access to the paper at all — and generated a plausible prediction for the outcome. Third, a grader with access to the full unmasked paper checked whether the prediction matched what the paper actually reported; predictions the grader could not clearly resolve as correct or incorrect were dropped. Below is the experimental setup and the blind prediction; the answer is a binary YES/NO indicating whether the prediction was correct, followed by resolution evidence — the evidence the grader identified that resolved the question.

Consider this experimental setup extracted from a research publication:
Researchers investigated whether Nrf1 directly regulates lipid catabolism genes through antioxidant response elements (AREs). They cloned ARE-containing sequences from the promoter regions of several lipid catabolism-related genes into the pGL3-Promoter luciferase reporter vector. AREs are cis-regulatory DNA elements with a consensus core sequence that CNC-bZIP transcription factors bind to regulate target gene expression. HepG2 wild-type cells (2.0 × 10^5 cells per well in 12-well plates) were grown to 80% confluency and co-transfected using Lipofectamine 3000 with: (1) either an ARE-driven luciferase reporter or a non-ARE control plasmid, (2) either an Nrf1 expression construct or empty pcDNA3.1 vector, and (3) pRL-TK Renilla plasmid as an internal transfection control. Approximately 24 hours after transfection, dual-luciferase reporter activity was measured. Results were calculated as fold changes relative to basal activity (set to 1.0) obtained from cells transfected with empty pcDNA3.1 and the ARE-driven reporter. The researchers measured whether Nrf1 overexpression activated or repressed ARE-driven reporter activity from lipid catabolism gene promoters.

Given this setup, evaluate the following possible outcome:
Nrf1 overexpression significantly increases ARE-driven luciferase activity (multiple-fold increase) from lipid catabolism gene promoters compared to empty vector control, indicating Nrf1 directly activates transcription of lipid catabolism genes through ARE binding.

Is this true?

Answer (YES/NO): NO